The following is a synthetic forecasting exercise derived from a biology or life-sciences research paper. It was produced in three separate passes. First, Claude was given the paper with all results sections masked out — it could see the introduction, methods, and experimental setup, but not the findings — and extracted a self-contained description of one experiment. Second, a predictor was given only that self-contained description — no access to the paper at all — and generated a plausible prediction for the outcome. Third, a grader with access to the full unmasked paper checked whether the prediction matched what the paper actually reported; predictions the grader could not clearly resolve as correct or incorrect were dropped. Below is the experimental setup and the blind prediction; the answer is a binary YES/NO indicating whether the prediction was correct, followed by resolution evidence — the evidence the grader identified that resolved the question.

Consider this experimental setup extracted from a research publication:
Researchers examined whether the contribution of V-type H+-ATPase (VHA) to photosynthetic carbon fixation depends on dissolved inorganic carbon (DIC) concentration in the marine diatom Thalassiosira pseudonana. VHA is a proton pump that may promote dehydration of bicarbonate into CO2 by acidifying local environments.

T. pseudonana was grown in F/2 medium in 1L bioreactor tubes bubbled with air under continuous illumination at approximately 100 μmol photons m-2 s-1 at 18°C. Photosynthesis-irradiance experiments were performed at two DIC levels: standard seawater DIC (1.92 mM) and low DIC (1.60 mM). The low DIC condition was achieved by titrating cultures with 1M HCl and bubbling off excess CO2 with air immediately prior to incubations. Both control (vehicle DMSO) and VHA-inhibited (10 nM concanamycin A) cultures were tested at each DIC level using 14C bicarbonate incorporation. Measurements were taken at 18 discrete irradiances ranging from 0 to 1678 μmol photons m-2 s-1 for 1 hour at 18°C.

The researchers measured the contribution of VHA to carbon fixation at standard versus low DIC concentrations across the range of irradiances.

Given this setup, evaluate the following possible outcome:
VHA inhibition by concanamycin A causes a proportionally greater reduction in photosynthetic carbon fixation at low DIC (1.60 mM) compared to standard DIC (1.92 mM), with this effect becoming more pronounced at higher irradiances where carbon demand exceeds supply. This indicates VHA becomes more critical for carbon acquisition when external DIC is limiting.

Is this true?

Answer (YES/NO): NO